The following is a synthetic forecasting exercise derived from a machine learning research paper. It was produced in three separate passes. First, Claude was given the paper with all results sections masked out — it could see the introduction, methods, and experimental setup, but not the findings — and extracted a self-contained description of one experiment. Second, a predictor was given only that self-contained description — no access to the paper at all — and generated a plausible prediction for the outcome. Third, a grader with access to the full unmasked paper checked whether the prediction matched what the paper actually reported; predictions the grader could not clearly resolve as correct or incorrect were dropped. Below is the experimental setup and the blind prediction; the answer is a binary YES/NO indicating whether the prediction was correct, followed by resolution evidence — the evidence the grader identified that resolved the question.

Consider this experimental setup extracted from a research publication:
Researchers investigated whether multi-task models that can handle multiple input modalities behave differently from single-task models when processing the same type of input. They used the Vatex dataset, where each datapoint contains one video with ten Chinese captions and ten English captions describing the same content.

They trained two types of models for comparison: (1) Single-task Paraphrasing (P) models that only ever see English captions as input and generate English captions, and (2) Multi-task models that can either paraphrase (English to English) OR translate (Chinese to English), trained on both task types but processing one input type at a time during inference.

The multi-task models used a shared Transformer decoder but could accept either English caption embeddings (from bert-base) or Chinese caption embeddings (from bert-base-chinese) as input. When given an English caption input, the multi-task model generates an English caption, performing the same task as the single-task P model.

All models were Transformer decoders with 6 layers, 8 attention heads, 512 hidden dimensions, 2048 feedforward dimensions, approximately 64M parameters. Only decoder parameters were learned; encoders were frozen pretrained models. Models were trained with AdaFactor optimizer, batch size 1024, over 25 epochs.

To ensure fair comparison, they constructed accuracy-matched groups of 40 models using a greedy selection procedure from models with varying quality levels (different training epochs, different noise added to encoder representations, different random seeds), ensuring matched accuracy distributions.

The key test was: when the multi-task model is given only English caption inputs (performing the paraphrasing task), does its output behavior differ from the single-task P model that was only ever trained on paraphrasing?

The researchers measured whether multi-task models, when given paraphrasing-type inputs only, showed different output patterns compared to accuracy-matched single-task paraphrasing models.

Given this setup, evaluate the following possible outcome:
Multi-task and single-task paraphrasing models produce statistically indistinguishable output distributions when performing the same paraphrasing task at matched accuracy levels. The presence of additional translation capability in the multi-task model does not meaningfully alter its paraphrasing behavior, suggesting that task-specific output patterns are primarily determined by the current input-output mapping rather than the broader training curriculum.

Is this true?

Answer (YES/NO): NO